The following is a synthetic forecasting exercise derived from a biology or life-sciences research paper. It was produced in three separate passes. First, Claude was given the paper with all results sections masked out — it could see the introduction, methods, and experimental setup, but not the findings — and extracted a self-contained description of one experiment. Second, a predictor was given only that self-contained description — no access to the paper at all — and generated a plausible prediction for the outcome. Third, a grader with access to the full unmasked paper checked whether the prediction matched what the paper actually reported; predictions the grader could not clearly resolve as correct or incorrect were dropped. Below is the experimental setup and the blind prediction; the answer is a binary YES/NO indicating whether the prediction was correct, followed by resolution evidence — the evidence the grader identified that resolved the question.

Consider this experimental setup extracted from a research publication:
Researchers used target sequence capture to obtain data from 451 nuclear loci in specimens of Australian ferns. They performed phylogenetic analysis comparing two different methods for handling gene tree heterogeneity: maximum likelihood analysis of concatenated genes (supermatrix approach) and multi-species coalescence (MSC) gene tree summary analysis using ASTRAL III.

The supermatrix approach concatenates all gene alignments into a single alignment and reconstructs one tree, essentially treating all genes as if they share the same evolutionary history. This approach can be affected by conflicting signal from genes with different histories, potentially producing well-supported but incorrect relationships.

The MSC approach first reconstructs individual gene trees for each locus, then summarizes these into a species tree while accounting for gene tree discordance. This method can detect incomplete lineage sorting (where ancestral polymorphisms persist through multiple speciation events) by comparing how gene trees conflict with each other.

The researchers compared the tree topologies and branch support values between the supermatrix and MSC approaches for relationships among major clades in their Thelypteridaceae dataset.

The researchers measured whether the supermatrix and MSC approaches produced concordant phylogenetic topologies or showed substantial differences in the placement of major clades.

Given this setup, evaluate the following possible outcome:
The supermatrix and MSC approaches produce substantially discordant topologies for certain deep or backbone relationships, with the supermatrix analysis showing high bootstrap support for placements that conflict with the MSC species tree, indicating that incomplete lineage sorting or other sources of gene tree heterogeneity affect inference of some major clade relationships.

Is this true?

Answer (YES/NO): NO